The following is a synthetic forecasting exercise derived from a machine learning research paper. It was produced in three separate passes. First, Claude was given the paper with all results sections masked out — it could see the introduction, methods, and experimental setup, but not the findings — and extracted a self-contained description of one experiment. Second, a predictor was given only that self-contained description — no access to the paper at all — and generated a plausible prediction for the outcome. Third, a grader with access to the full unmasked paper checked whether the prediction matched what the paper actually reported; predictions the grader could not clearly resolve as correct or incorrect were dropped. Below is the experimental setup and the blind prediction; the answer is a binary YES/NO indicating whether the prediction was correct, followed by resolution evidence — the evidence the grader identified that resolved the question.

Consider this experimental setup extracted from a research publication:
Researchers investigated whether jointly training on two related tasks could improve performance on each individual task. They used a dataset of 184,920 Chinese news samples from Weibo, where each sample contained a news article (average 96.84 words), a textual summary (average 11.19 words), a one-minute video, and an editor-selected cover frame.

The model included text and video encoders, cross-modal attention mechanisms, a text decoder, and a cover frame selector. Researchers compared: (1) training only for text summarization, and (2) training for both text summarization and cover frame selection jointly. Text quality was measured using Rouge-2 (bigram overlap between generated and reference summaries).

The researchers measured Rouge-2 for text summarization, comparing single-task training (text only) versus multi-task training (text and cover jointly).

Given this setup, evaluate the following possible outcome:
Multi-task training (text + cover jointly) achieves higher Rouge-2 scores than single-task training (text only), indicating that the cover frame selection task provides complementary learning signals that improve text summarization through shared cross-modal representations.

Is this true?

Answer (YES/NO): YES